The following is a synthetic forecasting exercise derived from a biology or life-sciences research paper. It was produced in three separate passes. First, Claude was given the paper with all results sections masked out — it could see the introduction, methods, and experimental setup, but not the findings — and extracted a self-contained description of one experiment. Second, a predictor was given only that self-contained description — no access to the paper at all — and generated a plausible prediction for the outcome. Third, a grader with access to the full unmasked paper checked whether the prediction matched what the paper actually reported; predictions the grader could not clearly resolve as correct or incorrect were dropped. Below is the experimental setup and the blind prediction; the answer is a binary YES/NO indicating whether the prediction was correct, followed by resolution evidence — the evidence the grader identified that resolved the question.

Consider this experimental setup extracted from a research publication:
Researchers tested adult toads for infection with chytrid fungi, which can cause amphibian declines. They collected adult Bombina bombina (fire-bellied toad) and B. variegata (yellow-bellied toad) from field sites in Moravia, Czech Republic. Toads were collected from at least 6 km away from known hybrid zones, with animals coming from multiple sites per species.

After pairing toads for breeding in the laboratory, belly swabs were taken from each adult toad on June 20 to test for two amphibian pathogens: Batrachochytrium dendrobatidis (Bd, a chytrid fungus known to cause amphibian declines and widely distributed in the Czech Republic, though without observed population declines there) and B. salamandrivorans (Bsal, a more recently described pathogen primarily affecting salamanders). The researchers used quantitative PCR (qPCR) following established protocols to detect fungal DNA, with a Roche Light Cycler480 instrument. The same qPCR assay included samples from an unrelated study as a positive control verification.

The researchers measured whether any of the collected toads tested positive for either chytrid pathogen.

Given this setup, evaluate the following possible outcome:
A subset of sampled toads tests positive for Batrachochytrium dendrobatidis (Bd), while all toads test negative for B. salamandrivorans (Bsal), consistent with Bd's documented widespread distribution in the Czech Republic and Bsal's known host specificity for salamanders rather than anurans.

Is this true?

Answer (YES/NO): NO